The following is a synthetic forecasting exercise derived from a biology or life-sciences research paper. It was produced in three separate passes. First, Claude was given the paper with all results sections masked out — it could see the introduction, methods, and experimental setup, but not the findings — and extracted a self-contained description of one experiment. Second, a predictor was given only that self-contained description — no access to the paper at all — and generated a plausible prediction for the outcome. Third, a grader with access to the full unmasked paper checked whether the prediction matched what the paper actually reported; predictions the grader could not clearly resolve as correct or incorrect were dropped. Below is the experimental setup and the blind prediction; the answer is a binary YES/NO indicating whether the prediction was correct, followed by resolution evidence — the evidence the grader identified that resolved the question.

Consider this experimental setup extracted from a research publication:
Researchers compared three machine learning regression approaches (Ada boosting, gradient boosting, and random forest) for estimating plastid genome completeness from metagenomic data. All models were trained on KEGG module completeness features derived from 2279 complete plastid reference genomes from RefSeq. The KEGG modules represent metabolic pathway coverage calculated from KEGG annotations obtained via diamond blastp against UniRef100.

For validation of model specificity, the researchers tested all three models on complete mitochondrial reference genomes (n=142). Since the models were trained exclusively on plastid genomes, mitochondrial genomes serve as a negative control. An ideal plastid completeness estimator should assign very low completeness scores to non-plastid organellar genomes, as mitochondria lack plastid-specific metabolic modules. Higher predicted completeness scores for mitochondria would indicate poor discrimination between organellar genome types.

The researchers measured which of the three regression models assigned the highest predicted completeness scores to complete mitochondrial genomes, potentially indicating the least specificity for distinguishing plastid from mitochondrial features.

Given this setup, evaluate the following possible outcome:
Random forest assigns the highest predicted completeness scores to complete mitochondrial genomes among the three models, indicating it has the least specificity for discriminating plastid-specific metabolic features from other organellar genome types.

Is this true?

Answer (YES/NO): NO